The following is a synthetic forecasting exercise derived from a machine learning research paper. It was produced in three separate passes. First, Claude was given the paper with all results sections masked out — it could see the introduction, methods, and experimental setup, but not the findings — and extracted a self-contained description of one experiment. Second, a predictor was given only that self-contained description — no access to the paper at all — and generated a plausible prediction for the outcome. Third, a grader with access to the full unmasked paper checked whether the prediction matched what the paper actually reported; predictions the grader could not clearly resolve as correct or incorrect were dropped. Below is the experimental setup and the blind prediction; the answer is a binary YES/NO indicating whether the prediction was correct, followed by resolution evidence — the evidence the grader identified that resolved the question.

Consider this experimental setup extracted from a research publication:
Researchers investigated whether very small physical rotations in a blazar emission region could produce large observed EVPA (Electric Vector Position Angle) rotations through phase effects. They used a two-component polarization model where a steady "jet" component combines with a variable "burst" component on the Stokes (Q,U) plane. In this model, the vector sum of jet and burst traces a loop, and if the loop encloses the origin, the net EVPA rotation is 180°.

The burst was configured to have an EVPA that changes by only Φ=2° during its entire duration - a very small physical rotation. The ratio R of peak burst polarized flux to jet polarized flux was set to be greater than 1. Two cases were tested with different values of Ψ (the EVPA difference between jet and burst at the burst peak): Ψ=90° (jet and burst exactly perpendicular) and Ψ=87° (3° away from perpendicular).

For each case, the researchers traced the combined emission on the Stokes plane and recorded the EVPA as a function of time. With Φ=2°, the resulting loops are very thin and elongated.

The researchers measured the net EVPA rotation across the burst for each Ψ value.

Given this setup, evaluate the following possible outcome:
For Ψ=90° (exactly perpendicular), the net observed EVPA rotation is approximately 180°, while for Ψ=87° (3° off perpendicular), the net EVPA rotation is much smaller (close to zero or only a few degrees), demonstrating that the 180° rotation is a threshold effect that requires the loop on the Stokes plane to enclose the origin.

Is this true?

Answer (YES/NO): YES